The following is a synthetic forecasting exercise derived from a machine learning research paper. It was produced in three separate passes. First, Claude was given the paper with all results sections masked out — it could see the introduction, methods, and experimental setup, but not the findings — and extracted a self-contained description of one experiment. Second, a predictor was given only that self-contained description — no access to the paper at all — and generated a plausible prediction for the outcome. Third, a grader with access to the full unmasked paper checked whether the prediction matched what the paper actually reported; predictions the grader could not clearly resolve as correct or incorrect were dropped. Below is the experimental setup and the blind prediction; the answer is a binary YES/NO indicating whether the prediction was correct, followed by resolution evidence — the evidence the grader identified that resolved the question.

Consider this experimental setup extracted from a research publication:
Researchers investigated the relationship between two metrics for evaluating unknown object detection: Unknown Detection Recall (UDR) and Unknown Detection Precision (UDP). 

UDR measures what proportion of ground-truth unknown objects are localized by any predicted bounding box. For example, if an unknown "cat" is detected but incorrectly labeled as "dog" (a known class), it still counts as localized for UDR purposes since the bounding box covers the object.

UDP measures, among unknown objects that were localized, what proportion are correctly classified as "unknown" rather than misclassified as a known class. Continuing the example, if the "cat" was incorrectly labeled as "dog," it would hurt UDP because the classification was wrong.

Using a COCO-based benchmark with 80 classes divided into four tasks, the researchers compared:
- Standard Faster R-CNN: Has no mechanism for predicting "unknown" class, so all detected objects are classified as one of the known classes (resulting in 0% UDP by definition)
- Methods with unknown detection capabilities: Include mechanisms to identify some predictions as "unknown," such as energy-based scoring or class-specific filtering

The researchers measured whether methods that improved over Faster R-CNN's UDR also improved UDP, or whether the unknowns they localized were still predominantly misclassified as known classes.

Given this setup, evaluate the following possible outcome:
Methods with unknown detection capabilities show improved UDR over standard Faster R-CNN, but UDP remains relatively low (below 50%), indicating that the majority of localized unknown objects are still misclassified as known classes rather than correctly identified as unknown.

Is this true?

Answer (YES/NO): YES